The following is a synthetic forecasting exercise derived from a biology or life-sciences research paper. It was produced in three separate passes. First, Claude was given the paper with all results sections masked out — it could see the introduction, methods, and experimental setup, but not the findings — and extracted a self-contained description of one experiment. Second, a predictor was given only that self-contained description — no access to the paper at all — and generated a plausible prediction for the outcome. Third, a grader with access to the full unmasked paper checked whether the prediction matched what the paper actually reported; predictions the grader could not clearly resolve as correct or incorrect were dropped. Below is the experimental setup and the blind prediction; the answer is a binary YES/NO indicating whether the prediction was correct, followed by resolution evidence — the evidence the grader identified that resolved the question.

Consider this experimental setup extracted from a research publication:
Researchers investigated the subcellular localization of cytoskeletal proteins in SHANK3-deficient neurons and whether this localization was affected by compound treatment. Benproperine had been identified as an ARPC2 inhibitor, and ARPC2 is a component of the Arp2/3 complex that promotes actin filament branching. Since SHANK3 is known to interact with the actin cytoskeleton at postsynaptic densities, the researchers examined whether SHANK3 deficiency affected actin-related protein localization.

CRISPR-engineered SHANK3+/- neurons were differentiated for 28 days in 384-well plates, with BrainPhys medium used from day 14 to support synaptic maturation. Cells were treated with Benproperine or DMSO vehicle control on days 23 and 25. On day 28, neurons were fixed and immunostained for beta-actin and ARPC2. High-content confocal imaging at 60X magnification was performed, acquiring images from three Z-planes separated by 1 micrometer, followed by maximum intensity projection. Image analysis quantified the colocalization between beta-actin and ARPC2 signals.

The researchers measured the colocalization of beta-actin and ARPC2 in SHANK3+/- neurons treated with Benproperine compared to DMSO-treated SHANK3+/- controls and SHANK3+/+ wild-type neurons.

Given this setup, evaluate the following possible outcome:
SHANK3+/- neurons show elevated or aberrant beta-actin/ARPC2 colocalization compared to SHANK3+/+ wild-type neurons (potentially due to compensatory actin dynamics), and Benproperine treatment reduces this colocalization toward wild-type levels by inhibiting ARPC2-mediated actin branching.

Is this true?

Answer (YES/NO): NO